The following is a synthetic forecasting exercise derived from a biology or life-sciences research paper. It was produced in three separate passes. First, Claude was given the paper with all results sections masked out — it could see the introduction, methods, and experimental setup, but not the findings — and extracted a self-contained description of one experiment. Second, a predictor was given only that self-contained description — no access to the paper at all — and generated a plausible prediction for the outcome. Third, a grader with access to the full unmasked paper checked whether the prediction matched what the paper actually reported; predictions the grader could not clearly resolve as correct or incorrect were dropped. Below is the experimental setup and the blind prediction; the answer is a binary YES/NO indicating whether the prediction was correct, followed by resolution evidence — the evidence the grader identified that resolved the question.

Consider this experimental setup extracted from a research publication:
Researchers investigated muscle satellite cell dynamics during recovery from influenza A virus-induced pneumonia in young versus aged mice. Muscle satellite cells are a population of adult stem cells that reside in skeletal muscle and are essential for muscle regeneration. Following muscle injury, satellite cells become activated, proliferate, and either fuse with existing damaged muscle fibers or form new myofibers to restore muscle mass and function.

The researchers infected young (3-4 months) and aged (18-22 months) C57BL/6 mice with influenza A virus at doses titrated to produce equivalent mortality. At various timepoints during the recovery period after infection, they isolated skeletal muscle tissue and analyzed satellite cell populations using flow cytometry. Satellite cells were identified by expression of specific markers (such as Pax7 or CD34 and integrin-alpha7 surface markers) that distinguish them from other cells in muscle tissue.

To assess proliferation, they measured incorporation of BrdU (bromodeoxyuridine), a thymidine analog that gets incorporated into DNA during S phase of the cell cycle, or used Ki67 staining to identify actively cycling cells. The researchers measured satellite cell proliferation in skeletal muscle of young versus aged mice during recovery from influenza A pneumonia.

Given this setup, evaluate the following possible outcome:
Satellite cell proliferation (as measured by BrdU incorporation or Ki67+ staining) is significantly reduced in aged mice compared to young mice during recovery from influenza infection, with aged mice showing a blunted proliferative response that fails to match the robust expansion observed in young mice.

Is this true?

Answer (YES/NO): YES